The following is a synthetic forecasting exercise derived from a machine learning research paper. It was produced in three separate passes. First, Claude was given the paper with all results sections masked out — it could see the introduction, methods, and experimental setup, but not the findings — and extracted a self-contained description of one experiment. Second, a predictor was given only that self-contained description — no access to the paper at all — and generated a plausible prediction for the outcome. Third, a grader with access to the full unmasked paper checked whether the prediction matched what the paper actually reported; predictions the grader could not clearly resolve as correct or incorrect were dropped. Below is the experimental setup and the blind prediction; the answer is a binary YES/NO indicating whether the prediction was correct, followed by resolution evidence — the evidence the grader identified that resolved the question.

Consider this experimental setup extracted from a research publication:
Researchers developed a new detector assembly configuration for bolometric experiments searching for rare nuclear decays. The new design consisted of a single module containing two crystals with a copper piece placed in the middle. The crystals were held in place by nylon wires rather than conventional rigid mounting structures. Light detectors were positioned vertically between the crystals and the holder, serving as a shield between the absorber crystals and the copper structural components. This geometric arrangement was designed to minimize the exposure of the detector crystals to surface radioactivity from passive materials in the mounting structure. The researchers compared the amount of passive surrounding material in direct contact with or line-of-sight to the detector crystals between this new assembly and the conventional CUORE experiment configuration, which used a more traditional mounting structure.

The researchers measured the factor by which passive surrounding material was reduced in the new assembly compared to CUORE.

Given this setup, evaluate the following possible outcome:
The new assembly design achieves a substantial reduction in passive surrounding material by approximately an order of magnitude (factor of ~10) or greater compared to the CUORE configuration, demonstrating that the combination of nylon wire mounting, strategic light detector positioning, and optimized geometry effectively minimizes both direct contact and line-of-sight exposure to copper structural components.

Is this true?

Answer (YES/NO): NO